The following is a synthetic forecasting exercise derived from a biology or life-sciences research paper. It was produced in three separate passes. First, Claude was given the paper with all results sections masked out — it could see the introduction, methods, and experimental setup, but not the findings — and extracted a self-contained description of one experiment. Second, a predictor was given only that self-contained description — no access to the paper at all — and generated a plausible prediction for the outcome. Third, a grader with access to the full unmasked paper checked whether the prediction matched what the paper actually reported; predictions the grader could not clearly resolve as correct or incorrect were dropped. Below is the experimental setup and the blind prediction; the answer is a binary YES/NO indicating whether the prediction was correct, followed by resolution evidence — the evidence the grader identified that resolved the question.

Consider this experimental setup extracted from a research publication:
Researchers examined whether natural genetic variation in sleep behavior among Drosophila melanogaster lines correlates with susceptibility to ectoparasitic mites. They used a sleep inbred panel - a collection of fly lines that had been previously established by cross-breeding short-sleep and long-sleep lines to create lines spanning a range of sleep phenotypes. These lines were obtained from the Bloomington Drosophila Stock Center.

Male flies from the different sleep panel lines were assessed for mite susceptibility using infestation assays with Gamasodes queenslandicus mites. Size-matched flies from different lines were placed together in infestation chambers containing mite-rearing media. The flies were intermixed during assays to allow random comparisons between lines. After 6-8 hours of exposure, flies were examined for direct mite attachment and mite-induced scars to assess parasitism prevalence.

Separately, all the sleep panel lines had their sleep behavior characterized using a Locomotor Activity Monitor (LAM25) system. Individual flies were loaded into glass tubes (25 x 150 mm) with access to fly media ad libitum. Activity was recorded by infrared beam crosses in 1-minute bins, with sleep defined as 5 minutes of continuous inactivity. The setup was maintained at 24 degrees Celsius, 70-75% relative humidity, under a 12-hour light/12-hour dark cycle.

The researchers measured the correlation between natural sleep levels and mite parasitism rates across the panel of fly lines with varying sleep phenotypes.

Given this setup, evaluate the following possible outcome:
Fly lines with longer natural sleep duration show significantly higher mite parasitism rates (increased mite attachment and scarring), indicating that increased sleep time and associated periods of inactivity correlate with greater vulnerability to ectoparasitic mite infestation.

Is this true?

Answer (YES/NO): YES